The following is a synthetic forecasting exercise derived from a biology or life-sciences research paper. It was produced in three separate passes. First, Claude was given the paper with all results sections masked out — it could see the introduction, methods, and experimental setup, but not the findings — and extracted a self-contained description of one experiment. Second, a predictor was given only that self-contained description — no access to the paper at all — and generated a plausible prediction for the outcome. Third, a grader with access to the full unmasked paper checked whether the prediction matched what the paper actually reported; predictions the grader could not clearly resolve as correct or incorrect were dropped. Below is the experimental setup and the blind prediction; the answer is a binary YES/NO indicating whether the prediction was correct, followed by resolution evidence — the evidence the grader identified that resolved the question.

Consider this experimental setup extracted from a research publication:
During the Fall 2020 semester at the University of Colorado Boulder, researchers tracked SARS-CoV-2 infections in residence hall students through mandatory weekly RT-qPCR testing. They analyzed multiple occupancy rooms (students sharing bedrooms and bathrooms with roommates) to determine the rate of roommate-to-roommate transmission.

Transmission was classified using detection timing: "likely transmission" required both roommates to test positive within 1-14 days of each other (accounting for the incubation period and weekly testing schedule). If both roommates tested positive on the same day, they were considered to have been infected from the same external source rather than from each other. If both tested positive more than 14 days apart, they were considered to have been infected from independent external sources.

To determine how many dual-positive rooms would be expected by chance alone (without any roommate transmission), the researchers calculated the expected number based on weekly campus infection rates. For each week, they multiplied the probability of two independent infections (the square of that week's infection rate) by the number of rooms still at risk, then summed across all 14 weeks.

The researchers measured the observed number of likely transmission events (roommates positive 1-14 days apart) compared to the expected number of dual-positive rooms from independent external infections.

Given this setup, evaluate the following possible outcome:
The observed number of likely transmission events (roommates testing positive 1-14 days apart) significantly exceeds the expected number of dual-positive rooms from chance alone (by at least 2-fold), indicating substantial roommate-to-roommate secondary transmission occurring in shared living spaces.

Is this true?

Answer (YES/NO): NO